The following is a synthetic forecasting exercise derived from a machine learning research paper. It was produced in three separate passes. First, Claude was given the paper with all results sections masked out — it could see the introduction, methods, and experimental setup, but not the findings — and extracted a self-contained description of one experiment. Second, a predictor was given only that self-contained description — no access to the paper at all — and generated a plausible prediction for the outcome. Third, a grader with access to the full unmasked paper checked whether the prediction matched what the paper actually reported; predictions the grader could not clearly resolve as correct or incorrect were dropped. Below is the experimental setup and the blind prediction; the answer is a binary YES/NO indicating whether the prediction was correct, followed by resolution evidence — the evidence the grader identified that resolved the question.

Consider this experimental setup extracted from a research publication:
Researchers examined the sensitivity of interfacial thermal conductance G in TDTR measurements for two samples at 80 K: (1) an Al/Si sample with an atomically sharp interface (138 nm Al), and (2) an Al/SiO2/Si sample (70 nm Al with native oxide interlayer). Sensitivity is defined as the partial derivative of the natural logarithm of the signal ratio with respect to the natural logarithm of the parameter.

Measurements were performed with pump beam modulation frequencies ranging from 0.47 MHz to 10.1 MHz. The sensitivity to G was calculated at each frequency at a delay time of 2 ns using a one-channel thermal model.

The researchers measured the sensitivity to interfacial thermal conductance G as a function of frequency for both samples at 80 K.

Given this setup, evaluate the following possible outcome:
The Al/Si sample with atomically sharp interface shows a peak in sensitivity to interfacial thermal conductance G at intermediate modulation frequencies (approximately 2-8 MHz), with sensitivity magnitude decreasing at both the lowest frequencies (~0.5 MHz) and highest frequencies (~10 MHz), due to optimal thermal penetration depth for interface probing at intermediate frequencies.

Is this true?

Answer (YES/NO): NO